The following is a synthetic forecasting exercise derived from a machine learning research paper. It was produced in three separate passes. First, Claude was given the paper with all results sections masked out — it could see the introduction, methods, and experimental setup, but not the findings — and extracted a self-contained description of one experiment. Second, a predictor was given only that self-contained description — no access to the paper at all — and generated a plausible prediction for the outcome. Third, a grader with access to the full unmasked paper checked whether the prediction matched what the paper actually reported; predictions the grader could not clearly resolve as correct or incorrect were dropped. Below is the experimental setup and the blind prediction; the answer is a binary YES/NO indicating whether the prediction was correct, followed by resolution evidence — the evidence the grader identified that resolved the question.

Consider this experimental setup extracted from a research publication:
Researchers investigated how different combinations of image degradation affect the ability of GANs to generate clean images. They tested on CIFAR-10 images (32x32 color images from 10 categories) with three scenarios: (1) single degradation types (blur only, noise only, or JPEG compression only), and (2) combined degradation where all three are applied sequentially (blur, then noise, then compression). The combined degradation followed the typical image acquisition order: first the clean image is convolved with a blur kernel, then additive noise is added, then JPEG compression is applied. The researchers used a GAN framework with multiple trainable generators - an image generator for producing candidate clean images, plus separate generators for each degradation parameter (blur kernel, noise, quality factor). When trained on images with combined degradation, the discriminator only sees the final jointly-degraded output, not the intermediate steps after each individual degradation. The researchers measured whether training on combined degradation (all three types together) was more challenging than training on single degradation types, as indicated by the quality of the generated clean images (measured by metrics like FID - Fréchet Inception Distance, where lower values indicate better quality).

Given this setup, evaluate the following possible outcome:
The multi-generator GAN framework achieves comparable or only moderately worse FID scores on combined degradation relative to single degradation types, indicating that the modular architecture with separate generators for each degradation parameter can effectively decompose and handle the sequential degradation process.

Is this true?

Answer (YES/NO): NO